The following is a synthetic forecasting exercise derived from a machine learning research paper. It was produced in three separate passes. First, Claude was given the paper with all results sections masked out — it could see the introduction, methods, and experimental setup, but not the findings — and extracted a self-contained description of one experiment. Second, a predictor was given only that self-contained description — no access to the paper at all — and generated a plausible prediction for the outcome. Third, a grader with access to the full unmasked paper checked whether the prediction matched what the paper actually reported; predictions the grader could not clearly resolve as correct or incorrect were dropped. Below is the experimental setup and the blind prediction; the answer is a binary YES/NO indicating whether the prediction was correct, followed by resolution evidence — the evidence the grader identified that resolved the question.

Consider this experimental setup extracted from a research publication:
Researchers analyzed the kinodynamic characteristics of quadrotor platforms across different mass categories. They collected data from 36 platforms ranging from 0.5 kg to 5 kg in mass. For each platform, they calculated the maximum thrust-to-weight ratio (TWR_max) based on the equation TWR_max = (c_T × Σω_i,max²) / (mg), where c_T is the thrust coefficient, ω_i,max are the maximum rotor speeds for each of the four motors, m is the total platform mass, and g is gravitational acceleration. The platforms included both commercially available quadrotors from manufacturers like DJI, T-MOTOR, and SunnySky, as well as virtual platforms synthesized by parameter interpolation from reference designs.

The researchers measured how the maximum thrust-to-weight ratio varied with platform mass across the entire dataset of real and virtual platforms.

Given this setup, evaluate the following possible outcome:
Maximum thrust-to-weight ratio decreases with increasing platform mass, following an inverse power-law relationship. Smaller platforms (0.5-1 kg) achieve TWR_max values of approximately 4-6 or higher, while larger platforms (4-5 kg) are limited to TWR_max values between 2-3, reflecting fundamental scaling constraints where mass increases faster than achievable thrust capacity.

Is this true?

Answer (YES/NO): NO